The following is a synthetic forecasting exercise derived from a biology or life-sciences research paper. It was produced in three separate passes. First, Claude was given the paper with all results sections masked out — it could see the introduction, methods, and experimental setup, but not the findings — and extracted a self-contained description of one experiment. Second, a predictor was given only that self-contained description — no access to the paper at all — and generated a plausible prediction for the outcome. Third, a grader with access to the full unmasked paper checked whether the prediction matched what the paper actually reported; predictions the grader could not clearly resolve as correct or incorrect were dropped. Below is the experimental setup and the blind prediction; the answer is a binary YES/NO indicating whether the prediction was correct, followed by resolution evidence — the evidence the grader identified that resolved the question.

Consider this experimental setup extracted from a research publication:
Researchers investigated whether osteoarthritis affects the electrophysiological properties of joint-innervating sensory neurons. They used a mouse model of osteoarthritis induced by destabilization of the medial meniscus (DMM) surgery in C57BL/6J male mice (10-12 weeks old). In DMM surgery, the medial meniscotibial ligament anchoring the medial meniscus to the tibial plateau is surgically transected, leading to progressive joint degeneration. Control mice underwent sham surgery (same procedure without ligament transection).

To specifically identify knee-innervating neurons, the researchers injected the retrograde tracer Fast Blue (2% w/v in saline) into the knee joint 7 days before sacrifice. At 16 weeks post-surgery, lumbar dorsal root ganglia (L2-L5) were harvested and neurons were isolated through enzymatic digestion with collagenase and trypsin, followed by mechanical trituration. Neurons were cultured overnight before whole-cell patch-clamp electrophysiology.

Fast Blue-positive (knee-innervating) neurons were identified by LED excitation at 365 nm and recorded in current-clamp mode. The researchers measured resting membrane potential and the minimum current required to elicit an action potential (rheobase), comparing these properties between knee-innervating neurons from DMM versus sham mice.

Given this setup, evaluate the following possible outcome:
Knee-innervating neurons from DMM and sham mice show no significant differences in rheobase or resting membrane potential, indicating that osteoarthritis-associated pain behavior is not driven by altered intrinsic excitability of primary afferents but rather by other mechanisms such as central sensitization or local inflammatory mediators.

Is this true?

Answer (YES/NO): NO